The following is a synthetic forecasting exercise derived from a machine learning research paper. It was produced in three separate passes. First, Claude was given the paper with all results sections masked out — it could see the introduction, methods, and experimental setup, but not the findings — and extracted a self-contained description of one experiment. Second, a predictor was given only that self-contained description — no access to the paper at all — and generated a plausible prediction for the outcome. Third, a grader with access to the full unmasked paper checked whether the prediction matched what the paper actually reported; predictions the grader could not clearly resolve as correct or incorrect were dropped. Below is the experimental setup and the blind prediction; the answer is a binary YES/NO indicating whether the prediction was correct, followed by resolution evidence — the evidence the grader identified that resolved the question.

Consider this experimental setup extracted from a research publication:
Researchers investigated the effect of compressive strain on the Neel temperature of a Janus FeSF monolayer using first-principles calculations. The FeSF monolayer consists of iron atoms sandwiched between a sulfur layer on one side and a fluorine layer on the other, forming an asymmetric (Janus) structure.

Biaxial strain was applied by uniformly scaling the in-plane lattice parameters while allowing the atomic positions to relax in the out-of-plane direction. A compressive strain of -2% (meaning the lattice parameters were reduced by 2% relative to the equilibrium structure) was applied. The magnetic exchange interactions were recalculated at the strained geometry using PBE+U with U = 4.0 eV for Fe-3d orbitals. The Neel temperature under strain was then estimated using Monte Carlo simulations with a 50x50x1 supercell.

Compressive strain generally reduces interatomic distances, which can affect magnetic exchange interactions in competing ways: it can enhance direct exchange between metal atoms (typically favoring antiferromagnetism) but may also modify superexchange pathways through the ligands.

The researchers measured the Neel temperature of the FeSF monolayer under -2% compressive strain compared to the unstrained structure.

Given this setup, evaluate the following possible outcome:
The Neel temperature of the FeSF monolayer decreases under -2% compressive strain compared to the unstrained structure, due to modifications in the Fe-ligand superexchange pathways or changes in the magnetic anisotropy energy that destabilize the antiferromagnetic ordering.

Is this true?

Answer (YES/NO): NO